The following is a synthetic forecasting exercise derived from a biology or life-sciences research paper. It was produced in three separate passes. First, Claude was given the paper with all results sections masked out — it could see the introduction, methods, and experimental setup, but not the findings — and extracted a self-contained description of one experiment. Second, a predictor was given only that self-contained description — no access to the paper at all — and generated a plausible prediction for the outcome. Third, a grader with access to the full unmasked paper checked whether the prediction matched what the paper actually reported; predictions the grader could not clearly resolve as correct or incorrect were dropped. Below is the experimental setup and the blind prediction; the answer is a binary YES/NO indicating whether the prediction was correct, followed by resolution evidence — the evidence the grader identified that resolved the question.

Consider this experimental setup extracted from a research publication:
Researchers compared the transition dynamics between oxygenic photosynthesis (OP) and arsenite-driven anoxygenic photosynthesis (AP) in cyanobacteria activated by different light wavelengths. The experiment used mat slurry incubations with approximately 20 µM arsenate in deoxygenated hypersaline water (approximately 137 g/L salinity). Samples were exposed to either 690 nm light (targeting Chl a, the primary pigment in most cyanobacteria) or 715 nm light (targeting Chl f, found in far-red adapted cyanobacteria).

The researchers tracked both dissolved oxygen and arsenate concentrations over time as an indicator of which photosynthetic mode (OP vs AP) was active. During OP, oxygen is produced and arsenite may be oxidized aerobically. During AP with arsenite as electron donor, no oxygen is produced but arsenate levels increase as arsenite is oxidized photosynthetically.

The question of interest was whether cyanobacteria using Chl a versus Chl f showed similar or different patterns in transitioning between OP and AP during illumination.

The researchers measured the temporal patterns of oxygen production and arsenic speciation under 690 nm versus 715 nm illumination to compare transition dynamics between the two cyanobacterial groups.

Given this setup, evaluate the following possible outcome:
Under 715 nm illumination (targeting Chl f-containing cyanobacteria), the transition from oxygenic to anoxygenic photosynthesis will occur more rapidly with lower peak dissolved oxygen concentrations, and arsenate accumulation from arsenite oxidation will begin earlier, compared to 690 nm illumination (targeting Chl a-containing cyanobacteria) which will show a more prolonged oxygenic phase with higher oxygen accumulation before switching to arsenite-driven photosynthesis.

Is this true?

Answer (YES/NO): NO